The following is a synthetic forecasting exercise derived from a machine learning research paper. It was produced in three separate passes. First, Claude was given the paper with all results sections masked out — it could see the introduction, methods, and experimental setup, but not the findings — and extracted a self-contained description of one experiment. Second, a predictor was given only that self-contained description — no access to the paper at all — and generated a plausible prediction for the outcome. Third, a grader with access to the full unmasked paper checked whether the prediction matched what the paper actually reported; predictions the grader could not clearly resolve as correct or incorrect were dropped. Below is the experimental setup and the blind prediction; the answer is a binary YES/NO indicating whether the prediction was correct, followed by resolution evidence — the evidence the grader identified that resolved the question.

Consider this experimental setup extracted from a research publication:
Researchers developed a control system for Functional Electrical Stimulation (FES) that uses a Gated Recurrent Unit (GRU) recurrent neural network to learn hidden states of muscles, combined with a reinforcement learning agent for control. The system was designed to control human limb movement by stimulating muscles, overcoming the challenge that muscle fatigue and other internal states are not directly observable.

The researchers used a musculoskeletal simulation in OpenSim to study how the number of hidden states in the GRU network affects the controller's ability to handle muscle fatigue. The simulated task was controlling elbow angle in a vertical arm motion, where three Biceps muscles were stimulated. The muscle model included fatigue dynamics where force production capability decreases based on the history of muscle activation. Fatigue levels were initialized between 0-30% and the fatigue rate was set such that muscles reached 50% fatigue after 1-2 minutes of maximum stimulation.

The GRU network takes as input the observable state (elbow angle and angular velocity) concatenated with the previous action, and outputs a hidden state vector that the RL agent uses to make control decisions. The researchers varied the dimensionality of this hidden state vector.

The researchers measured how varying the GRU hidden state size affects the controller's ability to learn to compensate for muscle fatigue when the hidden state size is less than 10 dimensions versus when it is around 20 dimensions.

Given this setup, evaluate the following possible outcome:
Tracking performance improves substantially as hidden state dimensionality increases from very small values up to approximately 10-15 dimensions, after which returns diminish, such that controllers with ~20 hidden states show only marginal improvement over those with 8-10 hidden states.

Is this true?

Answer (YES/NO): NO